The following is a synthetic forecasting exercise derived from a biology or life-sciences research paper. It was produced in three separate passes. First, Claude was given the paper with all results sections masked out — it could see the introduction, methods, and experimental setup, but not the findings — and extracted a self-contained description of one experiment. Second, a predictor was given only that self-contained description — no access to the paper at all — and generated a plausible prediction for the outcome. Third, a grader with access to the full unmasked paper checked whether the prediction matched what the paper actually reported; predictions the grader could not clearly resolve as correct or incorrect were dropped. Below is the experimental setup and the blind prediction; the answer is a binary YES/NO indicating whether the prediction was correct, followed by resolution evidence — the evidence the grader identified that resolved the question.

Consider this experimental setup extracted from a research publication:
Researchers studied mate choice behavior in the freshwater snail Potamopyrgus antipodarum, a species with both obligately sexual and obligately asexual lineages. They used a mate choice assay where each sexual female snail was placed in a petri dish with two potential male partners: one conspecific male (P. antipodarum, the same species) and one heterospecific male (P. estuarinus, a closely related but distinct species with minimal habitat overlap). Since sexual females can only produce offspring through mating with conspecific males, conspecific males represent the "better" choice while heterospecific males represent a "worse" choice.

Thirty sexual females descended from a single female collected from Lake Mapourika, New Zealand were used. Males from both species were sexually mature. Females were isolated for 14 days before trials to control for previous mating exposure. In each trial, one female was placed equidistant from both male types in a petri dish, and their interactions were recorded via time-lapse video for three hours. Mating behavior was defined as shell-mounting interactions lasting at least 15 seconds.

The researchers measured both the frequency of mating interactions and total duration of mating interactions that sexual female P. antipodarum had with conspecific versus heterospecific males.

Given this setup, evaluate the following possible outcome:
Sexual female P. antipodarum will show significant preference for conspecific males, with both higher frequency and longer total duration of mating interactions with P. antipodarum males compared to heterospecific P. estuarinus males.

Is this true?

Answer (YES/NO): YES